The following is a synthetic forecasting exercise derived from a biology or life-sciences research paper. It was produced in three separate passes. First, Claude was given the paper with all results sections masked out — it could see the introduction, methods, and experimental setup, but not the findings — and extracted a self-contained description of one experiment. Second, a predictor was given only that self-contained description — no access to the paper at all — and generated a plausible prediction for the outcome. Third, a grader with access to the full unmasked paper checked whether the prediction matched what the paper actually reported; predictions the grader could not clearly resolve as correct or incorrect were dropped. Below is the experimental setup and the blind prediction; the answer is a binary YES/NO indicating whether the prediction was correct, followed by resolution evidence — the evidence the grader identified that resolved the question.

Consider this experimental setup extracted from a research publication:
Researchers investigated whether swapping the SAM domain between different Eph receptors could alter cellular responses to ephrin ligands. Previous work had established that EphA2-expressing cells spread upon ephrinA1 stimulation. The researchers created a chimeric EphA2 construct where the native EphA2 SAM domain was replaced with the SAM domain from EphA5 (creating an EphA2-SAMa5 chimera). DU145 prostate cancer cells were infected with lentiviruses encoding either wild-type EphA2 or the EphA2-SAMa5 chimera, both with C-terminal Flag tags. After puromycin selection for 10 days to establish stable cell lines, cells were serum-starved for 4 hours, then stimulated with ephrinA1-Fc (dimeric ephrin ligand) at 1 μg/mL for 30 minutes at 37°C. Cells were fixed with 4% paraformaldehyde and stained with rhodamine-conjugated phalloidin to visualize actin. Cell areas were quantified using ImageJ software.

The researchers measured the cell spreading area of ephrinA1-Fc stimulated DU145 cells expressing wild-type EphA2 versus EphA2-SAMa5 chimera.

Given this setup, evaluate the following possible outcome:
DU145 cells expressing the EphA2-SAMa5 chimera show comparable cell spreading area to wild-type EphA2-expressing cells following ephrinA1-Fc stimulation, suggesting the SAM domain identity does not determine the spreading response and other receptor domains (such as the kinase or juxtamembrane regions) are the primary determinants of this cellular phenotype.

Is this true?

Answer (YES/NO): NO